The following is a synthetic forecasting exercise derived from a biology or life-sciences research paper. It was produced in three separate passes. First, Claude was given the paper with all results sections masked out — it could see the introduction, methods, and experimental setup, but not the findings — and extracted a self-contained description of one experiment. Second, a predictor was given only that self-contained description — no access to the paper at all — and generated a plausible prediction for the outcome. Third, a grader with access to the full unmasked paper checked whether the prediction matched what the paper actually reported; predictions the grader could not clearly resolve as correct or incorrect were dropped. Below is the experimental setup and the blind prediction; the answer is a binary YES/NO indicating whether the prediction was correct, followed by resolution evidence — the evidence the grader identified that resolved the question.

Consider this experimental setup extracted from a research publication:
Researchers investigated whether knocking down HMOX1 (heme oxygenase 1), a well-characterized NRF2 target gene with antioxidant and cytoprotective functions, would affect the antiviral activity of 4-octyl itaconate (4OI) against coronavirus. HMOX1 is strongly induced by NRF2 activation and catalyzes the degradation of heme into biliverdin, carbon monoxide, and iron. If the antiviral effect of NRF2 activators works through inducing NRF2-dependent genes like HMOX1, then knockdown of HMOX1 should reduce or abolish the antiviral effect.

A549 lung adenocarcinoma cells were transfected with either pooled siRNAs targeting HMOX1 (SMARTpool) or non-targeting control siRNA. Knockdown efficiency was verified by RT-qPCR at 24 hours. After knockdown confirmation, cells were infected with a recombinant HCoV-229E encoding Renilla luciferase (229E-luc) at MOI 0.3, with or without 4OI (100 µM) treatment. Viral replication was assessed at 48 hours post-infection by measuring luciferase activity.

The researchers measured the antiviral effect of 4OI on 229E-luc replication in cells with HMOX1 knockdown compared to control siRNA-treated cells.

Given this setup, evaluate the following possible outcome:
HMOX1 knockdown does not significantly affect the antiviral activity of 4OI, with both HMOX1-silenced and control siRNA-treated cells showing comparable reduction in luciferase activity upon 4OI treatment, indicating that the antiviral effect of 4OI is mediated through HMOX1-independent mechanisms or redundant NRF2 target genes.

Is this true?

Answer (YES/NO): NO